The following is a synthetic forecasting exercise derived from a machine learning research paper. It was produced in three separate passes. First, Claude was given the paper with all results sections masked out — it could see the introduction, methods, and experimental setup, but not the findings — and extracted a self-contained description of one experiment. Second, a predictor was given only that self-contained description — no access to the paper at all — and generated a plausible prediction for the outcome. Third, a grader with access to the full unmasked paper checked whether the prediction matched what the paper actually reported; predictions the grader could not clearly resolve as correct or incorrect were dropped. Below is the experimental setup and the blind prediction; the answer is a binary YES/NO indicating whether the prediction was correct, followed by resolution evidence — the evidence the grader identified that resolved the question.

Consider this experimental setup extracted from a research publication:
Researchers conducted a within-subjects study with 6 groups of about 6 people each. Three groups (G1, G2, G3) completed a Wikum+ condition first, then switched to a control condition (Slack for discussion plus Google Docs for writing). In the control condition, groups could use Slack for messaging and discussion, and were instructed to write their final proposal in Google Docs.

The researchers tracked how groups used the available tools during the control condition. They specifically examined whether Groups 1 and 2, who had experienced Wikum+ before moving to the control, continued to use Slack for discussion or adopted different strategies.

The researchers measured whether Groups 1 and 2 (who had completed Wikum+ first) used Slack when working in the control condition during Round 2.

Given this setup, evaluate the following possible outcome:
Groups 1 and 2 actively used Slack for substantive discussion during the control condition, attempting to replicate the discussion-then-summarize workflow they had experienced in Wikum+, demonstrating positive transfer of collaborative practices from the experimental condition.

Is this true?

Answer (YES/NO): NO